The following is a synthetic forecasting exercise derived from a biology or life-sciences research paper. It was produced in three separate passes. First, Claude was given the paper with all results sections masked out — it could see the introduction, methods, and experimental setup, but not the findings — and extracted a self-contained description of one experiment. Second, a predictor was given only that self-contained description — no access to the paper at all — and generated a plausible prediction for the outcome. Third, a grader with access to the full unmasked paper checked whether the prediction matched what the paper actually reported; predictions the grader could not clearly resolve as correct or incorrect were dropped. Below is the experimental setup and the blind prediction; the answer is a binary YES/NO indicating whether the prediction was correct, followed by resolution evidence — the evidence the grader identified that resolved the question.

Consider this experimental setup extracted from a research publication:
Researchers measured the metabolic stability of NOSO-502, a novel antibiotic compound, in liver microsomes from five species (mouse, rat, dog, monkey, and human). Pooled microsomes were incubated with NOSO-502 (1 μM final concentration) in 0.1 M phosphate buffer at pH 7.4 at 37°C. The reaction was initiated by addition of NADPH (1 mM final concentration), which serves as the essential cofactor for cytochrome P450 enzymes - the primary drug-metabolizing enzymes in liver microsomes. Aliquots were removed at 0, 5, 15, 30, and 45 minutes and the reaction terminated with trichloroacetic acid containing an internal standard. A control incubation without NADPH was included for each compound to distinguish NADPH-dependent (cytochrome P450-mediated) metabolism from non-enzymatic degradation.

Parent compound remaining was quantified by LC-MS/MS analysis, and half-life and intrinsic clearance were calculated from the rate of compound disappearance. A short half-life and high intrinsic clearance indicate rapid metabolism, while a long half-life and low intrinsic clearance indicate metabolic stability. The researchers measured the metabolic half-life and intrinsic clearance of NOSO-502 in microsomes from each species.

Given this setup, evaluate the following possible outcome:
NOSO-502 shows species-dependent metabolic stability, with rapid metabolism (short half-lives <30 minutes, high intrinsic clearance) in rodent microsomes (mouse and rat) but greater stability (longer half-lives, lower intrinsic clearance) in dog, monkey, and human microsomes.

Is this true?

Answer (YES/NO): NO